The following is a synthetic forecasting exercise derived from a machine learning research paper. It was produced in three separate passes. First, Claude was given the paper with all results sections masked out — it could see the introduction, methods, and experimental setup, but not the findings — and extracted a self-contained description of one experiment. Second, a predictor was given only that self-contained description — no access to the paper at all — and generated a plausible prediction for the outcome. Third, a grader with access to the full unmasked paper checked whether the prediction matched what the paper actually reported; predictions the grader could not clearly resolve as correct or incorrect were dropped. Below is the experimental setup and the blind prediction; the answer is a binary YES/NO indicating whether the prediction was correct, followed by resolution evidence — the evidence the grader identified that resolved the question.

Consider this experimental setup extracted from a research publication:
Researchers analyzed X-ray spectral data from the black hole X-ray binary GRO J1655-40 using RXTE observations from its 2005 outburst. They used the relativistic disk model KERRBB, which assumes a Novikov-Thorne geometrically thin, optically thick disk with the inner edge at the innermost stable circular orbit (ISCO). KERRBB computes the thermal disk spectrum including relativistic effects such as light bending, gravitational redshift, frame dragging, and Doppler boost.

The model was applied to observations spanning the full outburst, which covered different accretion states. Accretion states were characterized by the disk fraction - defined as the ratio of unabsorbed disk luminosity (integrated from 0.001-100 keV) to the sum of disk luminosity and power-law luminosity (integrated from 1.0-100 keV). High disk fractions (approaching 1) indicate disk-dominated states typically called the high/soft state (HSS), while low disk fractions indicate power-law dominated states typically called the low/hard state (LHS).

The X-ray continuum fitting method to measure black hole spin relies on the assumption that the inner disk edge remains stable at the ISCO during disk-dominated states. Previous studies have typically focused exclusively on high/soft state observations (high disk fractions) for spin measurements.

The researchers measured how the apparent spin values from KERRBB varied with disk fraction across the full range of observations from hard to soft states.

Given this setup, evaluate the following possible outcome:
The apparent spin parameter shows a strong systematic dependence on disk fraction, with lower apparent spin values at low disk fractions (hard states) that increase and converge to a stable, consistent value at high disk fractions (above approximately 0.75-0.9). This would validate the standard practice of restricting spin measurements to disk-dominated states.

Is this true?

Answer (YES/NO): NO